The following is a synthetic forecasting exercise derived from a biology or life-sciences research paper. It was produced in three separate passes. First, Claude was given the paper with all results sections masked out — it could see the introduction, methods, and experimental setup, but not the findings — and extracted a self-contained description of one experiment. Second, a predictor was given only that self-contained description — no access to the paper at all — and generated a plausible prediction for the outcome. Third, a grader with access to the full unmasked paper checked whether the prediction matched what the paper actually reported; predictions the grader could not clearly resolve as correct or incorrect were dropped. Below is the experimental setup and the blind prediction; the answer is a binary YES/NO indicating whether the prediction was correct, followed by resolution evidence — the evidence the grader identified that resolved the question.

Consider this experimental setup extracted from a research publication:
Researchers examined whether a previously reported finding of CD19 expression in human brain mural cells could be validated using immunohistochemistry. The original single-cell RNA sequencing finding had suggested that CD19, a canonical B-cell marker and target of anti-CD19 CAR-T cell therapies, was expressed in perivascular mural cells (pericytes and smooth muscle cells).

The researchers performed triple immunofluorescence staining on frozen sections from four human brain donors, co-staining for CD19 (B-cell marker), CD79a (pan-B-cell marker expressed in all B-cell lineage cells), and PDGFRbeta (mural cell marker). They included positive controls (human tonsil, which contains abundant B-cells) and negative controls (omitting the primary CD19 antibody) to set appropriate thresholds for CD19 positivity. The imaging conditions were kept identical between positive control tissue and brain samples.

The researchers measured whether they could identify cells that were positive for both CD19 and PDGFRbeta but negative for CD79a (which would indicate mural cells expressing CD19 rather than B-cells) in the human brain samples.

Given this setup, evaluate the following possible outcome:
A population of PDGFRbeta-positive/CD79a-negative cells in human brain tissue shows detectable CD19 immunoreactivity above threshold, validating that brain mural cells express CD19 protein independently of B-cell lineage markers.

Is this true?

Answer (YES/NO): NO